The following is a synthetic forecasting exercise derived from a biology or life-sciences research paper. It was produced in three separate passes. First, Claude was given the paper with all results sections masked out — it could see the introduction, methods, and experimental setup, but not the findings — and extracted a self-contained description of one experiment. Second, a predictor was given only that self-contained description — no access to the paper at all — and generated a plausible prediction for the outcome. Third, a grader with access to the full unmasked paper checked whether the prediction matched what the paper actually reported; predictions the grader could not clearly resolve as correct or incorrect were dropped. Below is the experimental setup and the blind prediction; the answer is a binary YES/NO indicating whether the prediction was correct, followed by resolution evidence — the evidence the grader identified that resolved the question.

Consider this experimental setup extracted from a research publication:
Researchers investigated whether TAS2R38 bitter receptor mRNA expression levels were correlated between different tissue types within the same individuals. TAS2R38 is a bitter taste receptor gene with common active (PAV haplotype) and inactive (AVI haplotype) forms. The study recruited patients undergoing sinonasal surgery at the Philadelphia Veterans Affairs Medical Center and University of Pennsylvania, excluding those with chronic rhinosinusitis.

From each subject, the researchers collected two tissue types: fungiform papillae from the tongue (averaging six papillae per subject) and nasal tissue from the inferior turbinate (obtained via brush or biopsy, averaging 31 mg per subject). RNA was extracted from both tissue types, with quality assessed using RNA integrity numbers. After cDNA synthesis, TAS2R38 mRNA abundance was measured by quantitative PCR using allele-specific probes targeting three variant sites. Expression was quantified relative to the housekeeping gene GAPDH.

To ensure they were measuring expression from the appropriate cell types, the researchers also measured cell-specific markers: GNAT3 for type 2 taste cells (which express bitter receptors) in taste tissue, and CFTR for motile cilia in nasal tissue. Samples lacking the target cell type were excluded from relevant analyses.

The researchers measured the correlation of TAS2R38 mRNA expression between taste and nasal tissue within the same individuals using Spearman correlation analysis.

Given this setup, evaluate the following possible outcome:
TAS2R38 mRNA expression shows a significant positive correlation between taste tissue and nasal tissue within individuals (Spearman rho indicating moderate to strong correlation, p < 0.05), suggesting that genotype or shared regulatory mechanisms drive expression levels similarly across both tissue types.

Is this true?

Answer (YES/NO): NO